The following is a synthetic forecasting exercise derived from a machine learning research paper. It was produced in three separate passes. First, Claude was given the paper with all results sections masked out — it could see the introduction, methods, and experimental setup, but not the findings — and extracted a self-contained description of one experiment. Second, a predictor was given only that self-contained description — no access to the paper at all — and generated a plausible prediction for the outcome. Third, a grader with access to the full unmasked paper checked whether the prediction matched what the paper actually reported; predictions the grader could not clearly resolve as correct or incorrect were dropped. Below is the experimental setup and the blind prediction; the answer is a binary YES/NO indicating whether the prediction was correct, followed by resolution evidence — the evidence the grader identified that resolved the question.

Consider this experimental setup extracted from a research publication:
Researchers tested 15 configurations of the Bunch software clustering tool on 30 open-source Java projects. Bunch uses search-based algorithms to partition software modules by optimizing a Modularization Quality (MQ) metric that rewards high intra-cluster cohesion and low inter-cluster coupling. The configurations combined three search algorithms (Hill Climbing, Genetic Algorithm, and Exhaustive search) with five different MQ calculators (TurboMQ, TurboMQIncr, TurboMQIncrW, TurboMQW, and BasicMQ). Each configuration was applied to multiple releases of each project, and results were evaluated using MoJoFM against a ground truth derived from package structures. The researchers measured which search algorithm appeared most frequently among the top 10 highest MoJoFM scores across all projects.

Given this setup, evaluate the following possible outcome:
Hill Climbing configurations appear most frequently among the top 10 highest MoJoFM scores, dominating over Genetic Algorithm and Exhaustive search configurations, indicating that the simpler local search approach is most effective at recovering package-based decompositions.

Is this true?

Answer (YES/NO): NO